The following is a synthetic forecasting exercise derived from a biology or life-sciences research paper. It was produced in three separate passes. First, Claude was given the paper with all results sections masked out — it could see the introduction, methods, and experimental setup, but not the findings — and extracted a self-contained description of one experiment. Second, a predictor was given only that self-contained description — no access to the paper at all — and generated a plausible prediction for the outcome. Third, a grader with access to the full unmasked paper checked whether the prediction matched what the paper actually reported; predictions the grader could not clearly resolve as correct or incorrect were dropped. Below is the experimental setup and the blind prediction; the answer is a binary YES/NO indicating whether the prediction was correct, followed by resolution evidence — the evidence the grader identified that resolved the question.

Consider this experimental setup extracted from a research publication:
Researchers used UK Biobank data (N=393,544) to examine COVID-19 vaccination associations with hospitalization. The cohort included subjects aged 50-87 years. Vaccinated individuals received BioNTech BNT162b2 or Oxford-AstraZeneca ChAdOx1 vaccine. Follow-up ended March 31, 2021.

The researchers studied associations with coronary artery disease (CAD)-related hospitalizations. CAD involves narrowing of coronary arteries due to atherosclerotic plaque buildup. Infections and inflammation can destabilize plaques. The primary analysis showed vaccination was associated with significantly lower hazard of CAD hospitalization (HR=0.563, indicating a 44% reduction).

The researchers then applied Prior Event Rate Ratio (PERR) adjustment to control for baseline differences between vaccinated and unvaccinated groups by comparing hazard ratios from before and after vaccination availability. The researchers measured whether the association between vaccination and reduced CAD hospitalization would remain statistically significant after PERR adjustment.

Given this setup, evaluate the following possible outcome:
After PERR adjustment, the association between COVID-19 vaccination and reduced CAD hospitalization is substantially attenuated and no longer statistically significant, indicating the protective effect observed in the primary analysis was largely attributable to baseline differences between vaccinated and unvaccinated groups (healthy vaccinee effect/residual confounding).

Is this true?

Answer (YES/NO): NO